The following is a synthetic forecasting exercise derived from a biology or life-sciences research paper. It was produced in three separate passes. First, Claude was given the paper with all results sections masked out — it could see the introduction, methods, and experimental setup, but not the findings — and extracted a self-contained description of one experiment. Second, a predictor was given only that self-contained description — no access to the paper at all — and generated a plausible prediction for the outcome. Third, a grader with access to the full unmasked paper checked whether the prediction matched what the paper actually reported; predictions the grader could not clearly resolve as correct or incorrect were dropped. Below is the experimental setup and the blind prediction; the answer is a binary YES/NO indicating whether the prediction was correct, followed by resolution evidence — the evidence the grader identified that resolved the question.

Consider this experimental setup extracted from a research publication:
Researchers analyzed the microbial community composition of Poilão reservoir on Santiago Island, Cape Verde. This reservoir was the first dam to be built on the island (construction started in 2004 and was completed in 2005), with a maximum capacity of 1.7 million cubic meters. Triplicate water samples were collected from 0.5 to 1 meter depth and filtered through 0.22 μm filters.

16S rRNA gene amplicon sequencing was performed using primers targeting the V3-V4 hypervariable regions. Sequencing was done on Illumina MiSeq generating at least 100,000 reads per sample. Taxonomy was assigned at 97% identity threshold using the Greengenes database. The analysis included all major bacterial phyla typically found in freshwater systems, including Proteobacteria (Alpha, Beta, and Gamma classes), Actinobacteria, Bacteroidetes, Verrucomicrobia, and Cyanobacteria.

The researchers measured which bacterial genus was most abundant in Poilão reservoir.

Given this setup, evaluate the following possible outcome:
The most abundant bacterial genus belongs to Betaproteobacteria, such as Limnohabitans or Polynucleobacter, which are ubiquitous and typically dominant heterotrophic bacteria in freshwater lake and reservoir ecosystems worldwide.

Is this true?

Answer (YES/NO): NO